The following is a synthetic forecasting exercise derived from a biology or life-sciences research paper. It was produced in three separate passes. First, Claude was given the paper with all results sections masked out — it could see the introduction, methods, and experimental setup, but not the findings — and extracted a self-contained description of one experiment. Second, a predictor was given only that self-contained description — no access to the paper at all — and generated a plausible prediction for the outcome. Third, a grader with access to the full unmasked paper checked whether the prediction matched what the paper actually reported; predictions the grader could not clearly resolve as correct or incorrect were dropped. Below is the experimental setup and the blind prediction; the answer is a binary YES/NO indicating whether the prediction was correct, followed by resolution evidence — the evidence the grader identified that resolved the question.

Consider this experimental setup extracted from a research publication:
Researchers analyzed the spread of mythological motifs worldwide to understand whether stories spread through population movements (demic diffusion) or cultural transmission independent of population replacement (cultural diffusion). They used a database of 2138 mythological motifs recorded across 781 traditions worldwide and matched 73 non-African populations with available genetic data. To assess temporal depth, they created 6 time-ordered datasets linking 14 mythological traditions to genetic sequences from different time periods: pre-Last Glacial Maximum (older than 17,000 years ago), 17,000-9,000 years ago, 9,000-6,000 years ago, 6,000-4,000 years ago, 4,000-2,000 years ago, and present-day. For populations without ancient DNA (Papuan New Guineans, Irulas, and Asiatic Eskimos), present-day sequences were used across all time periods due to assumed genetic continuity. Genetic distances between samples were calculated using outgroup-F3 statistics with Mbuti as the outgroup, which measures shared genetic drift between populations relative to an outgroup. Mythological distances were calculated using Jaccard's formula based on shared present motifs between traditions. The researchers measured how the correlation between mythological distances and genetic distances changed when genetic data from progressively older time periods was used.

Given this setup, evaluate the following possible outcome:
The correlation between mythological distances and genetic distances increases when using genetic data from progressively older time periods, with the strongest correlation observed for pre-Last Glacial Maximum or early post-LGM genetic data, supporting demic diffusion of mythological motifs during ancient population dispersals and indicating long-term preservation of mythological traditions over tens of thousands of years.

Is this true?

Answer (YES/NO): NO